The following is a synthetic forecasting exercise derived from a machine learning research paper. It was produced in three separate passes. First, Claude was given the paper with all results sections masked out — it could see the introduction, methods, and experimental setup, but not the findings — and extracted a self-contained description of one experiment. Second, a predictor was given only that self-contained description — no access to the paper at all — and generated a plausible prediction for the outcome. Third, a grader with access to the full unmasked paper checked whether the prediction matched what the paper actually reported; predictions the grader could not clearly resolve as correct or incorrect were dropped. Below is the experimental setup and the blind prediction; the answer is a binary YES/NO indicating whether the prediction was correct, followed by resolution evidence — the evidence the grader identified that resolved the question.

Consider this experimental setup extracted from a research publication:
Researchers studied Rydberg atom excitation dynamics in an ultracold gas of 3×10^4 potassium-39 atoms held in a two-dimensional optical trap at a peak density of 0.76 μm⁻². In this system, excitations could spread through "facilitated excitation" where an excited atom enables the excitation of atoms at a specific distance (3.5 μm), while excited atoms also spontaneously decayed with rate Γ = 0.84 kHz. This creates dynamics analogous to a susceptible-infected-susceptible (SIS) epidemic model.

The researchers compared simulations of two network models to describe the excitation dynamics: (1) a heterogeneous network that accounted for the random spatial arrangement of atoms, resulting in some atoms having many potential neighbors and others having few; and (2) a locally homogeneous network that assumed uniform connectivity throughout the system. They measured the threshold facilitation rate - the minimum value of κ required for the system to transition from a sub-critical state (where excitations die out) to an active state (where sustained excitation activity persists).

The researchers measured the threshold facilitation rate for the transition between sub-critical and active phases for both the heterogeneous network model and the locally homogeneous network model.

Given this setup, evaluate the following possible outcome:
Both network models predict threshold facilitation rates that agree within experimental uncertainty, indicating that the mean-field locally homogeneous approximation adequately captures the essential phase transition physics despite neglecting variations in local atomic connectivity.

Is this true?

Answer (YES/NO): NO